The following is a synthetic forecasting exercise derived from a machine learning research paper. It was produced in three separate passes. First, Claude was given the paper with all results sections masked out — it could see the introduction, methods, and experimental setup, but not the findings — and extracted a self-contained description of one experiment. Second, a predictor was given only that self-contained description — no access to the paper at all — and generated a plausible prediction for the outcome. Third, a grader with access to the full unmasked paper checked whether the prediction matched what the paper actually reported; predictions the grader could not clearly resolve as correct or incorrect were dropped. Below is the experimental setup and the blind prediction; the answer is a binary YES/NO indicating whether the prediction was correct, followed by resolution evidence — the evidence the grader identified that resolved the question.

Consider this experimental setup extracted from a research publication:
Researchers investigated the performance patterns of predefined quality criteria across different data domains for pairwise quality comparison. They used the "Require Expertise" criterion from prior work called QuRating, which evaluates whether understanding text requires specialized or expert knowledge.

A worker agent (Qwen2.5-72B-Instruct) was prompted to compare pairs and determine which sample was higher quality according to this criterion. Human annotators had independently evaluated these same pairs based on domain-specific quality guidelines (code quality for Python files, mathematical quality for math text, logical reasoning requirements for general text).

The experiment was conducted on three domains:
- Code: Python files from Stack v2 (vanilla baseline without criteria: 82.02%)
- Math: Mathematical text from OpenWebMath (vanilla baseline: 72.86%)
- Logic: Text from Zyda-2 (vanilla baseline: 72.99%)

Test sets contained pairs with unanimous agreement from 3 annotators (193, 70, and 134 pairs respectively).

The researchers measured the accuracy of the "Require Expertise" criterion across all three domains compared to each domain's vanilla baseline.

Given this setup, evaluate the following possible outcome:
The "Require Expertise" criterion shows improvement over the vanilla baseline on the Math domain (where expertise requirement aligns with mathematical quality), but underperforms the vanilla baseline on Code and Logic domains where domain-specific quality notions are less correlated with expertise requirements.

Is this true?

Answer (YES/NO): NO